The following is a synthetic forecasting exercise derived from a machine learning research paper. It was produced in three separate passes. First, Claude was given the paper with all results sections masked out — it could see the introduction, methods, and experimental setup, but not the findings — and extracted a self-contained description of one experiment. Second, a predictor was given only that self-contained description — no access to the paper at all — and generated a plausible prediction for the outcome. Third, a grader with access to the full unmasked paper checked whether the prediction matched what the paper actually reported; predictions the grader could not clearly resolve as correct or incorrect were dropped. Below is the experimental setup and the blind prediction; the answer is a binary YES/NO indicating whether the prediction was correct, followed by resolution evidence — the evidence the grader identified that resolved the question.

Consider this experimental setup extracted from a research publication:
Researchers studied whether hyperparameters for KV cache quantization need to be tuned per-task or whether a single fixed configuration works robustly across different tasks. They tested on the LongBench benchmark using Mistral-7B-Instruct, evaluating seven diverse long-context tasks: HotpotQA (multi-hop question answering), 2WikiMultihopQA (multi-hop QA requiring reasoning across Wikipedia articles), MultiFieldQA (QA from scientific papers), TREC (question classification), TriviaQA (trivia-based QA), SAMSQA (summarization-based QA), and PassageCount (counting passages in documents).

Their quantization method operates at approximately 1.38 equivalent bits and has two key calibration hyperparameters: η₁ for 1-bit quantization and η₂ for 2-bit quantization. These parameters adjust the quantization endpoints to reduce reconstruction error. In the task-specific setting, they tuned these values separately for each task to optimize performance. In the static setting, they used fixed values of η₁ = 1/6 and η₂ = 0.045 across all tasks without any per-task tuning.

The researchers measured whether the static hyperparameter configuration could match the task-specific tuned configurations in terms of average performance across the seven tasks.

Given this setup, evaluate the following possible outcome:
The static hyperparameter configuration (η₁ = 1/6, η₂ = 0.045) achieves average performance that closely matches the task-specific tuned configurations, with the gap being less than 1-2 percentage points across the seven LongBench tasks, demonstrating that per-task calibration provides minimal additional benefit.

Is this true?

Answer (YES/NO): YES